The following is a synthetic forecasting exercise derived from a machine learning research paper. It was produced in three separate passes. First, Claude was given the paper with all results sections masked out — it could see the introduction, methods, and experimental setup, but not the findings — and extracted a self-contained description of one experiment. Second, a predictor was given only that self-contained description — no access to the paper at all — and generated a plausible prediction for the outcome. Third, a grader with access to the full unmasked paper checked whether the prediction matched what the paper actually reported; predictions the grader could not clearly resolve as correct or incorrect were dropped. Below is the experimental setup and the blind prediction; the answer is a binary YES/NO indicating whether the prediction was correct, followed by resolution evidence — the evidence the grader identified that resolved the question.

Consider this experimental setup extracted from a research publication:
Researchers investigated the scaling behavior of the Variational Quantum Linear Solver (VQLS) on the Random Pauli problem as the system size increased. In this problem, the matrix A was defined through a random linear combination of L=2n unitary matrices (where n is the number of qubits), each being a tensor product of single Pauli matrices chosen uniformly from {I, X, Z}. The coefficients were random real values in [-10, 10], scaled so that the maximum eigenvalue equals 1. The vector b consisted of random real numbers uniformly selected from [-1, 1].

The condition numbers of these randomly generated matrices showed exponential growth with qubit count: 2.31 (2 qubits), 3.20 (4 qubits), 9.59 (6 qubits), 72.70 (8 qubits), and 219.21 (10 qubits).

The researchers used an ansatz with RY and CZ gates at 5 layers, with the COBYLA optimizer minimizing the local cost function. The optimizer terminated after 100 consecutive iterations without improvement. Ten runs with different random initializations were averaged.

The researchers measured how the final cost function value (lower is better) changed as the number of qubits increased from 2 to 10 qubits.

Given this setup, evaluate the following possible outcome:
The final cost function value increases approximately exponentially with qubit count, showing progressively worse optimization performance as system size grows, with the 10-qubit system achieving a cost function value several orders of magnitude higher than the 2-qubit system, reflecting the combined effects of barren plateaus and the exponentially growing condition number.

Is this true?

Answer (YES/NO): NO